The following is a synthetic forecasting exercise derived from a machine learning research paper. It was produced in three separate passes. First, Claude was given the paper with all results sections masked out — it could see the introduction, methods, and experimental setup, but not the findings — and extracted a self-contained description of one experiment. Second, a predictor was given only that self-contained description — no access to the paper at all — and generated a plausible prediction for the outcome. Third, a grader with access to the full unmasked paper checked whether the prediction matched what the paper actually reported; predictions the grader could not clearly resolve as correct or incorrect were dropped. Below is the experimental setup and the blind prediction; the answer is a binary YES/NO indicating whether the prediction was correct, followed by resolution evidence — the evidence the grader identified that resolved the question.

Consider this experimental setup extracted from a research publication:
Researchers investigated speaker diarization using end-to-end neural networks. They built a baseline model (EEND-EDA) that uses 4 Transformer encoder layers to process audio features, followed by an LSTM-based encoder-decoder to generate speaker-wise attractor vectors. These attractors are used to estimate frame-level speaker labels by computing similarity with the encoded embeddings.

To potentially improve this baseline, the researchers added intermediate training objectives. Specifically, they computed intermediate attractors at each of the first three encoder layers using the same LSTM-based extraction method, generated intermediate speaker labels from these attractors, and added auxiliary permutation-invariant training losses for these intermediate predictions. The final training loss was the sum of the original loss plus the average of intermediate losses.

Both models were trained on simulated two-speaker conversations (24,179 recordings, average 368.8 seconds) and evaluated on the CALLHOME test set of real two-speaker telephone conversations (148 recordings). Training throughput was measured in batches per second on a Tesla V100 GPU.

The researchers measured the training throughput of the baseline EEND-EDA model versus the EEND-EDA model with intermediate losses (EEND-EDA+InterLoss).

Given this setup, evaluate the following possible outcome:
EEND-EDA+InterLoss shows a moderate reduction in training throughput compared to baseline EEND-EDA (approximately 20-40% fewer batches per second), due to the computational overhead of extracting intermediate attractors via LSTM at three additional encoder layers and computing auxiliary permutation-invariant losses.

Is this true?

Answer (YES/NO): NO